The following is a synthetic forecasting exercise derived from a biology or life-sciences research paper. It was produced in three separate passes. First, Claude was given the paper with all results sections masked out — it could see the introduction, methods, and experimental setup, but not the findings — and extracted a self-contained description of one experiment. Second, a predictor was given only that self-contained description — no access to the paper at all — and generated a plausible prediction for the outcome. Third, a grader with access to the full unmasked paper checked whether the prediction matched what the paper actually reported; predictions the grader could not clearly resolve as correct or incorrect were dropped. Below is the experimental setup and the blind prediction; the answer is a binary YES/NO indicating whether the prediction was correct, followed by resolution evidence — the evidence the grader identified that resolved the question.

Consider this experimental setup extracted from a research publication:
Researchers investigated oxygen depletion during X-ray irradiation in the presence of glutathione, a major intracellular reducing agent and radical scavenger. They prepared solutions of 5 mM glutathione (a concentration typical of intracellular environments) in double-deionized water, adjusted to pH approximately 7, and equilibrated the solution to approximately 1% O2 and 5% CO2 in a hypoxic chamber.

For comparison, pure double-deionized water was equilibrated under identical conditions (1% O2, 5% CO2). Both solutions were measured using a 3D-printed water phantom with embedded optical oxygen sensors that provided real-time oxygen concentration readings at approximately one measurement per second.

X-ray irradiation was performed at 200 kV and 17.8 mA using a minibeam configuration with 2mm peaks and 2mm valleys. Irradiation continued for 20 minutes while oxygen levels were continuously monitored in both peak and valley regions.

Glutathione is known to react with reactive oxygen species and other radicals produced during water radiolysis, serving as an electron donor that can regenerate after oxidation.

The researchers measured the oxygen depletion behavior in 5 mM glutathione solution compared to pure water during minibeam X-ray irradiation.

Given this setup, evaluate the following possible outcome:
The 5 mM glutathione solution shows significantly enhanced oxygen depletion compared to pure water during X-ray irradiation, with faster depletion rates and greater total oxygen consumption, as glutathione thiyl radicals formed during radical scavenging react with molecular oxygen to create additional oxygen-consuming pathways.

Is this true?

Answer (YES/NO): YES